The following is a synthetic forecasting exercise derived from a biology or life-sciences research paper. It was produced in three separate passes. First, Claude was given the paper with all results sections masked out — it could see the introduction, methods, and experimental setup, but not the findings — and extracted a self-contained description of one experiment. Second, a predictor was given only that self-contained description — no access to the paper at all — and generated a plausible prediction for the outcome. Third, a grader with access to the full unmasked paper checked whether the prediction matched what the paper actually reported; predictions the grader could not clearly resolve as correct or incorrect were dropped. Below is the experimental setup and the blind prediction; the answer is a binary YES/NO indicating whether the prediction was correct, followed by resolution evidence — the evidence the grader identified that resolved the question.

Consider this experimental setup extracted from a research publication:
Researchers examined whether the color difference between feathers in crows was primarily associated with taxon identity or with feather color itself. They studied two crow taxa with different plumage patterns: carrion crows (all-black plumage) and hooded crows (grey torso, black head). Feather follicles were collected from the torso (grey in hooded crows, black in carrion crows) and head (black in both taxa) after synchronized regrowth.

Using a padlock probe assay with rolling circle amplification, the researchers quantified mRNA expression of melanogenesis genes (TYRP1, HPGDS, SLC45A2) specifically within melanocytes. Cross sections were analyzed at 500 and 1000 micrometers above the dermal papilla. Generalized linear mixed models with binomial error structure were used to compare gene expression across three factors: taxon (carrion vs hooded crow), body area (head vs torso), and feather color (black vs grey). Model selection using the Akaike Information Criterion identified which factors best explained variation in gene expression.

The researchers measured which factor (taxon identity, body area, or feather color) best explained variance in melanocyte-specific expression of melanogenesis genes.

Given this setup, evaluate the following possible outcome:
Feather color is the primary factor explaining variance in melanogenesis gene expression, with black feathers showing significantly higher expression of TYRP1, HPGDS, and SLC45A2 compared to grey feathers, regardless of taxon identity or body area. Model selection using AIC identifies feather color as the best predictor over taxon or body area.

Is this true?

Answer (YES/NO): YES